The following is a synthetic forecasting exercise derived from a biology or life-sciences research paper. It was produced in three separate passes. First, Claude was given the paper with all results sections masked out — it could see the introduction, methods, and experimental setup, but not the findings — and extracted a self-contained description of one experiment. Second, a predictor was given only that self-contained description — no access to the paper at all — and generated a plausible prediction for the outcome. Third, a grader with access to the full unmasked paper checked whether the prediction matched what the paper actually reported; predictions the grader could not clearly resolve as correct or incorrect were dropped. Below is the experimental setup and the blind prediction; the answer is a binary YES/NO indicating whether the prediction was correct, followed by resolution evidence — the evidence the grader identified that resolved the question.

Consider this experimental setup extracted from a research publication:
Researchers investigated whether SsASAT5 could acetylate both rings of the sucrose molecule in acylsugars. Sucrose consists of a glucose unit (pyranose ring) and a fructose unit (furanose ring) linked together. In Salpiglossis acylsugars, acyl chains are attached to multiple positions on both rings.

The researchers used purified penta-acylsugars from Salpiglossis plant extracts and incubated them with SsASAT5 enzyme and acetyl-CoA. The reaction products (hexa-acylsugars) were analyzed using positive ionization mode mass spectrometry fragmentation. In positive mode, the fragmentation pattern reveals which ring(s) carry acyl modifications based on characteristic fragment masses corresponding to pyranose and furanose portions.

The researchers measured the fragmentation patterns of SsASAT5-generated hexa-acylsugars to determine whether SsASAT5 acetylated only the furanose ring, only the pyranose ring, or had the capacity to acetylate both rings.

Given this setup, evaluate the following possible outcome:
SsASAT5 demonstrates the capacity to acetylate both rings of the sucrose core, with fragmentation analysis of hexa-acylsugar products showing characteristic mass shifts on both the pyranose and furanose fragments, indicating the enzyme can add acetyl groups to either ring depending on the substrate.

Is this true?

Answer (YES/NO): YES